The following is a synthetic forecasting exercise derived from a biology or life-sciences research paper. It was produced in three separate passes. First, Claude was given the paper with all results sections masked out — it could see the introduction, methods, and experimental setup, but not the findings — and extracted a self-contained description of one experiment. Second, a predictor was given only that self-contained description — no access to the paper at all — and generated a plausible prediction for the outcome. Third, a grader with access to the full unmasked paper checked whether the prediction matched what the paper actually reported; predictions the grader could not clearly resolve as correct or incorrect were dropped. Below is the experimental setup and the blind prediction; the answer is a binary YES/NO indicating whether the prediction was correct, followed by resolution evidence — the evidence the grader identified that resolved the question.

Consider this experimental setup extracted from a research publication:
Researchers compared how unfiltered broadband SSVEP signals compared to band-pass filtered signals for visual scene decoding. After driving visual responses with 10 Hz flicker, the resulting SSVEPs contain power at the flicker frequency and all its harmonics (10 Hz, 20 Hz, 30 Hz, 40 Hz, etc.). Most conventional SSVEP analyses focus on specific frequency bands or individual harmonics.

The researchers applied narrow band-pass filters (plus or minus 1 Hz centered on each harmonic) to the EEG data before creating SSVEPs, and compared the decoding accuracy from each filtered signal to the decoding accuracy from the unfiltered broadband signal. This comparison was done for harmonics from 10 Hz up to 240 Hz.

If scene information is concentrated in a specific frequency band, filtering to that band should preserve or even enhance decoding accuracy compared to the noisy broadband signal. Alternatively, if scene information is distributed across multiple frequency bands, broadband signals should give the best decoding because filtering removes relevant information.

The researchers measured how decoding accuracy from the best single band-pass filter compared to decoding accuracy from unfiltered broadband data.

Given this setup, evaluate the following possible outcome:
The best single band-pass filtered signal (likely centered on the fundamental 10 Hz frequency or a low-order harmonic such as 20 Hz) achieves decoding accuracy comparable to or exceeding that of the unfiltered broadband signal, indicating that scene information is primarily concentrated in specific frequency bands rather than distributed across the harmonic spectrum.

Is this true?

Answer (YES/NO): NO